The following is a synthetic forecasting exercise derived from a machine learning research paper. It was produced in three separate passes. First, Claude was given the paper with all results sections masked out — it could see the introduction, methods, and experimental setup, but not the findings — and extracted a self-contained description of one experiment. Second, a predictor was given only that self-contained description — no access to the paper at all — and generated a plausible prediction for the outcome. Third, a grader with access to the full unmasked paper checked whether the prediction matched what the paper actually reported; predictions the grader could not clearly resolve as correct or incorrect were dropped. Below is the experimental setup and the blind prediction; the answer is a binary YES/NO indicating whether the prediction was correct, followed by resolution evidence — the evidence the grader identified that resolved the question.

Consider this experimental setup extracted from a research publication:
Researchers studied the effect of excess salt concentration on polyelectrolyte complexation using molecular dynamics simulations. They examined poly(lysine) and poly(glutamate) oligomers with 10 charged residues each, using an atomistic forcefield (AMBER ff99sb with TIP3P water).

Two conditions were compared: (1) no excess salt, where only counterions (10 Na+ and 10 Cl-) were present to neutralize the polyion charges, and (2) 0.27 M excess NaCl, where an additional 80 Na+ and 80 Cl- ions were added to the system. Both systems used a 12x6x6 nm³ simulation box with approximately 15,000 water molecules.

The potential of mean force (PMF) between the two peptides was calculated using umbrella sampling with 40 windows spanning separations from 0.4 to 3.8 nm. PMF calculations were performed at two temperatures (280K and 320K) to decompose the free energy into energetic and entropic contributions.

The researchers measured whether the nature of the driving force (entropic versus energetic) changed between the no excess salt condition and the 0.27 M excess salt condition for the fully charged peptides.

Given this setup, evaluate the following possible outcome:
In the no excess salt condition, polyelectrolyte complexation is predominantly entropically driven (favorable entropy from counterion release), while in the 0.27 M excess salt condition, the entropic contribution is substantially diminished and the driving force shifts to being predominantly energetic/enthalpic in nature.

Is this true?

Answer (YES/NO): NO